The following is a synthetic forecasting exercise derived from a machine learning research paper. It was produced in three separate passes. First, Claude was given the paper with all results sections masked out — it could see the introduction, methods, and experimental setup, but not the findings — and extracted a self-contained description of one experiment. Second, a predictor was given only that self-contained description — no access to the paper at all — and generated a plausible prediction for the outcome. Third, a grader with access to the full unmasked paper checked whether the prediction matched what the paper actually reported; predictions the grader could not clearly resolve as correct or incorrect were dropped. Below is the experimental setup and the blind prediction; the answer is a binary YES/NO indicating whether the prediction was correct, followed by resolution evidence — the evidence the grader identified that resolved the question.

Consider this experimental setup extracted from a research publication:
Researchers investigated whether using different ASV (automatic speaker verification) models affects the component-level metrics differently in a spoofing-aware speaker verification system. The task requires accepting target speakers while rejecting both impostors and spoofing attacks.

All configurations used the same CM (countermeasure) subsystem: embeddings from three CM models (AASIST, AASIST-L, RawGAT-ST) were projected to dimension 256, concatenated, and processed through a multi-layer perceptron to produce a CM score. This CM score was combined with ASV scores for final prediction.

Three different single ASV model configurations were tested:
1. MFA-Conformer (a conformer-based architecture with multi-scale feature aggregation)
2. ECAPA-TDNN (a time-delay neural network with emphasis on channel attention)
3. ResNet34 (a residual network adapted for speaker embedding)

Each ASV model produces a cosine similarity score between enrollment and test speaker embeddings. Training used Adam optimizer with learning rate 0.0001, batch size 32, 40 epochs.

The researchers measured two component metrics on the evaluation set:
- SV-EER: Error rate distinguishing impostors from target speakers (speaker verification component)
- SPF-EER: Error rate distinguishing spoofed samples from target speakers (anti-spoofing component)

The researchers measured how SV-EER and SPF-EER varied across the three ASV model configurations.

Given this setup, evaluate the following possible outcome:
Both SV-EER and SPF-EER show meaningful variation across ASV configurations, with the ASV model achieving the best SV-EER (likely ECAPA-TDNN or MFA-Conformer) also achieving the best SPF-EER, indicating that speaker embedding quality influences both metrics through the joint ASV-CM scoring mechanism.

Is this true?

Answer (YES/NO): NO